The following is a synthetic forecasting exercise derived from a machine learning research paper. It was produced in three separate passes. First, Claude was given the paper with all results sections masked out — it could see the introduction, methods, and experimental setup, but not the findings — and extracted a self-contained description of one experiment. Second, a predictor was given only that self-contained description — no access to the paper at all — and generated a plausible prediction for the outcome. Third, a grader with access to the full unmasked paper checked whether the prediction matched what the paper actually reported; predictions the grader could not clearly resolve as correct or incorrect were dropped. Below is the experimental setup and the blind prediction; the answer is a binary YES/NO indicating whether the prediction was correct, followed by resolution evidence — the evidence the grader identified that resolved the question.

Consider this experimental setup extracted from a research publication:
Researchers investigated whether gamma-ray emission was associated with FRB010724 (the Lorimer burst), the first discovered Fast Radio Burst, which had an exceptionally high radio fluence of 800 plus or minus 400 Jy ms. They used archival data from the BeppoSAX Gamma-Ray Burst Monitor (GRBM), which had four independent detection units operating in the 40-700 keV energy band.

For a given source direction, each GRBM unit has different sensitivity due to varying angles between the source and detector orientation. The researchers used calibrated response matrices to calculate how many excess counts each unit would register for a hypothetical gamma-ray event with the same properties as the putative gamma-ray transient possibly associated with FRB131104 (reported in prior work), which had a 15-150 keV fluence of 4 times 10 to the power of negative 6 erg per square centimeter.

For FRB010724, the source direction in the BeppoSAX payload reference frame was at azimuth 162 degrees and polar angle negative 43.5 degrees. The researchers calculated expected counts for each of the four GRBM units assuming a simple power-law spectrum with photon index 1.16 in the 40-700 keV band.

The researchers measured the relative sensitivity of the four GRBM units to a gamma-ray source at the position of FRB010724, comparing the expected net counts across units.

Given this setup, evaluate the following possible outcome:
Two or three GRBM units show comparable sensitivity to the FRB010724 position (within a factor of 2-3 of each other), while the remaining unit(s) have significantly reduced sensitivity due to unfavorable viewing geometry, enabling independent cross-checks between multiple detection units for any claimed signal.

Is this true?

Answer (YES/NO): NO